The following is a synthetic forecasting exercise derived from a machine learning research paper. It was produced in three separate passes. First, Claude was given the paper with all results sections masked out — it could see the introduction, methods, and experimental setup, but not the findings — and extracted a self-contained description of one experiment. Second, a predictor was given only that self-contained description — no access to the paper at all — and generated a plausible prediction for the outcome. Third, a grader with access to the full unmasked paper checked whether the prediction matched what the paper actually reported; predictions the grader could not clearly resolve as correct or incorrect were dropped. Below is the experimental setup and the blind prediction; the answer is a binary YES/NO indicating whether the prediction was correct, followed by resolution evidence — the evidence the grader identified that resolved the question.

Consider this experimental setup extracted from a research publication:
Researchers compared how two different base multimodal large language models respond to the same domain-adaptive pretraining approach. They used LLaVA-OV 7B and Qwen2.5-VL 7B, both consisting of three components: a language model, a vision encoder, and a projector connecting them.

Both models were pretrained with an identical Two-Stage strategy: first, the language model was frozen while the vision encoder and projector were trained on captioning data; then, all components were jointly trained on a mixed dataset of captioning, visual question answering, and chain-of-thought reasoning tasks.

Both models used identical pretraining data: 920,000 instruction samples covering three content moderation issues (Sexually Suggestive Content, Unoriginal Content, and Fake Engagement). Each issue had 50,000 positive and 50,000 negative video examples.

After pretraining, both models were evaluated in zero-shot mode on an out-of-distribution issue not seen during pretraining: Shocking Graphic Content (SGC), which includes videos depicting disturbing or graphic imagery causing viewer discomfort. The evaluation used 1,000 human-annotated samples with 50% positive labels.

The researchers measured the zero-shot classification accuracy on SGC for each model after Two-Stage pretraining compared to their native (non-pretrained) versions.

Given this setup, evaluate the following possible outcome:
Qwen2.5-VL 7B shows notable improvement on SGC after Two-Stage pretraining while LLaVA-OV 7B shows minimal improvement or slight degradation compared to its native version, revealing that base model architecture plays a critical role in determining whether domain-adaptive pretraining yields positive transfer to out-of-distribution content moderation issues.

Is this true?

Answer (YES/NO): NO